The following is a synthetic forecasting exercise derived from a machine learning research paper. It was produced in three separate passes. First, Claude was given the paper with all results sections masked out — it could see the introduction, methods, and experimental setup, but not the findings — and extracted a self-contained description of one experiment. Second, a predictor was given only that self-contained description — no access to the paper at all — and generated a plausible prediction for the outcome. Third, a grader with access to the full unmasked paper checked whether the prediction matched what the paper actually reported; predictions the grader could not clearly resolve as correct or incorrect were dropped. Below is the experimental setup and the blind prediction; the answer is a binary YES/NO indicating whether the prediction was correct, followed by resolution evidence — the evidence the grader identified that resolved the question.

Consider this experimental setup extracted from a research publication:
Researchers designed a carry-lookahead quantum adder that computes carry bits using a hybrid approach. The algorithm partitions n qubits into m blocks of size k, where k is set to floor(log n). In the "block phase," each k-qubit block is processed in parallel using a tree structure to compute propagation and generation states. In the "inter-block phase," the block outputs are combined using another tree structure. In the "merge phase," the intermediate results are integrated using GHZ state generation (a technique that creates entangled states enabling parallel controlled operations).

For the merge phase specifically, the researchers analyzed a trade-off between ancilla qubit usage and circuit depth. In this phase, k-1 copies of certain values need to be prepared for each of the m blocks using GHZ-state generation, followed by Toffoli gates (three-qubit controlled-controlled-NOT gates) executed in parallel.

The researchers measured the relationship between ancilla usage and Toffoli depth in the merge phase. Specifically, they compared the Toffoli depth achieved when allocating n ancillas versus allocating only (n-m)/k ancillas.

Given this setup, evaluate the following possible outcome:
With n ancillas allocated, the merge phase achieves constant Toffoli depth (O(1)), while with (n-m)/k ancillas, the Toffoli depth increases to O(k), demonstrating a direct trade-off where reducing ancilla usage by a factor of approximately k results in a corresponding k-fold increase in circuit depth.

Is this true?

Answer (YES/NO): NO